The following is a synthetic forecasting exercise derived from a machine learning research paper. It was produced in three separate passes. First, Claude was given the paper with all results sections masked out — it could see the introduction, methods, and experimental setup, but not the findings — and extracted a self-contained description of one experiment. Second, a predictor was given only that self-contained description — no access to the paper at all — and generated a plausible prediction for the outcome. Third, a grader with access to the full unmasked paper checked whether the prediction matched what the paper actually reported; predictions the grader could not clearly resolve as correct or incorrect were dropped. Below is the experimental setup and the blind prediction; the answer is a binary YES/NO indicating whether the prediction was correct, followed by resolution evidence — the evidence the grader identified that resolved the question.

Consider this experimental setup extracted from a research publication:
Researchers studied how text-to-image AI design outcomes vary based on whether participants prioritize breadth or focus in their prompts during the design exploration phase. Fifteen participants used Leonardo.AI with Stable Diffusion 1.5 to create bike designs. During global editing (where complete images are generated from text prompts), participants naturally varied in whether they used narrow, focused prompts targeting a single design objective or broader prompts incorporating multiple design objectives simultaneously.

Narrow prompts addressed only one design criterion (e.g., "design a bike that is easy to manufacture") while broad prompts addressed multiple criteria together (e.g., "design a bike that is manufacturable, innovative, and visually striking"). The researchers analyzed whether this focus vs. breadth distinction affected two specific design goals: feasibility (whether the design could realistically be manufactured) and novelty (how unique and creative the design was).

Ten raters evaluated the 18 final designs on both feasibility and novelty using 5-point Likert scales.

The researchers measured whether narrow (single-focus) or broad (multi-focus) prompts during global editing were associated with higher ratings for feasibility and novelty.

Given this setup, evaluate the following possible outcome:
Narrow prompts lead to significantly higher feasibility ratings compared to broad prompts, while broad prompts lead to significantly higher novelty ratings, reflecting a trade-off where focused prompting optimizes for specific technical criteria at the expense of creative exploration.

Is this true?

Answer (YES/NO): NO